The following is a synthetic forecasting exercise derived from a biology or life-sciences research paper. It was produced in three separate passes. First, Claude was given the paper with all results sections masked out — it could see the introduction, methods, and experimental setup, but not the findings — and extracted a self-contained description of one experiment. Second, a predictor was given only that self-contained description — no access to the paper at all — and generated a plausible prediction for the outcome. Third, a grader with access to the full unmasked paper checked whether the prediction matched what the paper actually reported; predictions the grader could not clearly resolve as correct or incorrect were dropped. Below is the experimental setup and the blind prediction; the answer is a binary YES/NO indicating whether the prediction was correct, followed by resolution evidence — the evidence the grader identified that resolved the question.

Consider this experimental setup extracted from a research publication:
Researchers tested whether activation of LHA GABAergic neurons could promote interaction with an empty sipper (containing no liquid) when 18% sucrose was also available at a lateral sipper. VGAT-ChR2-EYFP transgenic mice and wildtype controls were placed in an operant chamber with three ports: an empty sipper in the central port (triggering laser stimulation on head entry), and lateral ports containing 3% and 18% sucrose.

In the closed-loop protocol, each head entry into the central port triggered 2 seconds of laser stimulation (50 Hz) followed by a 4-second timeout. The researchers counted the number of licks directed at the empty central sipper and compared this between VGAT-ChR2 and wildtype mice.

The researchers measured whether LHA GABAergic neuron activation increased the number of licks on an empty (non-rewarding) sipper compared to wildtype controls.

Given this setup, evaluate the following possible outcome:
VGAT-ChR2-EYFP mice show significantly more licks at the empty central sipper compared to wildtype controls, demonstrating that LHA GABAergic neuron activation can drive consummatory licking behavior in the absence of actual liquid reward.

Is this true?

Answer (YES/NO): YES